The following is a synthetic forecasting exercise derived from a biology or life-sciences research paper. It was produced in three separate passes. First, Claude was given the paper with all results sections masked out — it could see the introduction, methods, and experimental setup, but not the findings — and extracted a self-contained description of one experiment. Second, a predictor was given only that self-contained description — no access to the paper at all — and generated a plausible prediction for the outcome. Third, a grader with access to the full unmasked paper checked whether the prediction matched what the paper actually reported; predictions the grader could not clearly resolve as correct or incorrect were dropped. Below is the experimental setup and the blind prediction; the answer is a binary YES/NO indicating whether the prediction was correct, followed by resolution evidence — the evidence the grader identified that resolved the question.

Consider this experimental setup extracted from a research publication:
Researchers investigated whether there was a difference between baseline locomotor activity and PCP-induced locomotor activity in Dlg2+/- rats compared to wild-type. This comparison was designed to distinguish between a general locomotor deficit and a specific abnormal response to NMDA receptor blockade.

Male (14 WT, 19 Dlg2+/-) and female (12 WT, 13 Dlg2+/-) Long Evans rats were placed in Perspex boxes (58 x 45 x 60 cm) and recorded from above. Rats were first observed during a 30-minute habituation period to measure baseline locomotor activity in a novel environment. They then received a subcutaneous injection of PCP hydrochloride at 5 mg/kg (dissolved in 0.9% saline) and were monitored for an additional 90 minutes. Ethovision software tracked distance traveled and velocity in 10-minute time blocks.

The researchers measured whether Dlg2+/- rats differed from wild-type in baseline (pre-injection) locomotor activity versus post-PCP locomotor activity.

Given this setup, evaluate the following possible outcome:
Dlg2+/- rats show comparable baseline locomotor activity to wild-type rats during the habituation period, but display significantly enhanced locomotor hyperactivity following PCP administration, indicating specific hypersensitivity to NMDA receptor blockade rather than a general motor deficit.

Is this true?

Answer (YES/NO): YES